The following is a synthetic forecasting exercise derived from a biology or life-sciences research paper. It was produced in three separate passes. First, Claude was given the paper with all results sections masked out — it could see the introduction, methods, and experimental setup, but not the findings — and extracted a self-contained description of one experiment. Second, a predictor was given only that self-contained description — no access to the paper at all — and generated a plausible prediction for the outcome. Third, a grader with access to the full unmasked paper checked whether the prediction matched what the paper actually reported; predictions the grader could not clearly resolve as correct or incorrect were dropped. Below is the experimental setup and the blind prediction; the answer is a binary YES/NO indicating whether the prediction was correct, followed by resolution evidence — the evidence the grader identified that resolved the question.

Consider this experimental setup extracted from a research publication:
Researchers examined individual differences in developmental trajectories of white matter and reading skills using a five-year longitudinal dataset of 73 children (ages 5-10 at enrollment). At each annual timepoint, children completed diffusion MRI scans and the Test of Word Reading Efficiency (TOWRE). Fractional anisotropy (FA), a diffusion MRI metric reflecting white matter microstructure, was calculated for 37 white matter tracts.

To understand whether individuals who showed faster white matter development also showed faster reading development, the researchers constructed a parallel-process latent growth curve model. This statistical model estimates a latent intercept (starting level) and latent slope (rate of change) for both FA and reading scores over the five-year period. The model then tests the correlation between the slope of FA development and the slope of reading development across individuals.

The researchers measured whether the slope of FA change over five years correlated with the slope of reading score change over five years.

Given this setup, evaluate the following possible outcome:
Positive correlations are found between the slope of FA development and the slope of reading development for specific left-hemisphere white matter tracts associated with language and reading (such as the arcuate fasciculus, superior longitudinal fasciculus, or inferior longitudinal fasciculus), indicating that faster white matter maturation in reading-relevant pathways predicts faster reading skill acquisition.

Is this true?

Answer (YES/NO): NO